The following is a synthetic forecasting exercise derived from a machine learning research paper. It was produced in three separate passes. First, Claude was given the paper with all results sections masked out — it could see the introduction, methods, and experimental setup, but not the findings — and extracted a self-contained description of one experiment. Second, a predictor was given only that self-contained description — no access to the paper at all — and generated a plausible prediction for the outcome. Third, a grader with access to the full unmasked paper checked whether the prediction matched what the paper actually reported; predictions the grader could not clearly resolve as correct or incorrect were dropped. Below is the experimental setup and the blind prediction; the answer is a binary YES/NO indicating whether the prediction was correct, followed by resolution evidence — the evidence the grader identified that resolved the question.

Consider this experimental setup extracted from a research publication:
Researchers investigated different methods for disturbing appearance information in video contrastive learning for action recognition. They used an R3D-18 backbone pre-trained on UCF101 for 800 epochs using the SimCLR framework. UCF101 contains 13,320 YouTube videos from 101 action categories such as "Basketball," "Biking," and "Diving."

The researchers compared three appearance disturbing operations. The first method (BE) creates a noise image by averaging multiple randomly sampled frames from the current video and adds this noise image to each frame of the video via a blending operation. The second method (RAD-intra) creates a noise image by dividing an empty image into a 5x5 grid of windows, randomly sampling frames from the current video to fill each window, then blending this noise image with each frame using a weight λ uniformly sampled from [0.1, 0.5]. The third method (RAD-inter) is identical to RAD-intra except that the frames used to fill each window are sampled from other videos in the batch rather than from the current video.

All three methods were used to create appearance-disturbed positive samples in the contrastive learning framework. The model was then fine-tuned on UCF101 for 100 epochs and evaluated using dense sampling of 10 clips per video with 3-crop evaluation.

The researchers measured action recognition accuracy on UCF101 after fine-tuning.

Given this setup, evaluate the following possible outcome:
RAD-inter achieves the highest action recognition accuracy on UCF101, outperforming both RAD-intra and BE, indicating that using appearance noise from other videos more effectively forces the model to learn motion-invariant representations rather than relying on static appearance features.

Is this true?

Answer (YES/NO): YES